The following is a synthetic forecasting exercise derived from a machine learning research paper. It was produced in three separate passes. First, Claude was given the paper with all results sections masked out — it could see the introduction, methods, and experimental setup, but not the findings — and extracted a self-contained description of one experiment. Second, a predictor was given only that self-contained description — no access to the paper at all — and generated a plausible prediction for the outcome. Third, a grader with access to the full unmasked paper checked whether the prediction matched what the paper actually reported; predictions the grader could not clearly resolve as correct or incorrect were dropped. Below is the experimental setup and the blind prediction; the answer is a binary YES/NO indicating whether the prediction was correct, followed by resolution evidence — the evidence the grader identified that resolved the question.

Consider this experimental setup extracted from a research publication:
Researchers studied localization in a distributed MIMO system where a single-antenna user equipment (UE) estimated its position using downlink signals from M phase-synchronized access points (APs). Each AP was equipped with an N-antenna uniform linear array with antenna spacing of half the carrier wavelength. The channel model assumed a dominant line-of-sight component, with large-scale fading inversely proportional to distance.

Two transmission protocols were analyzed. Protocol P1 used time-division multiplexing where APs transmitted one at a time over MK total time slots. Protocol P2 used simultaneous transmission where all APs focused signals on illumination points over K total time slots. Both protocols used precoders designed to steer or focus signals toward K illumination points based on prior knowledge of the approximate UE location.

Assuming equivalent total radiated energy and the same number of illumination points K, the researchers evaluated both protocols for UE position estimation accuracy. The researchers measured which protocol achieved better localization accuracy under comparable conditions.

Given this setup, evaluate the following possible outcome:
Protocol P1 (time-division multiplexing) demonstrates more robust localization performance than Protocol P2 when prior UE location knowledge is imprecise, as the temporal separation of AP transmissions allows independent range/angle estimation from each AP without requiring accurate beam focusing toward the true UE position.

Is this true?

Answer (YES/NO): YES